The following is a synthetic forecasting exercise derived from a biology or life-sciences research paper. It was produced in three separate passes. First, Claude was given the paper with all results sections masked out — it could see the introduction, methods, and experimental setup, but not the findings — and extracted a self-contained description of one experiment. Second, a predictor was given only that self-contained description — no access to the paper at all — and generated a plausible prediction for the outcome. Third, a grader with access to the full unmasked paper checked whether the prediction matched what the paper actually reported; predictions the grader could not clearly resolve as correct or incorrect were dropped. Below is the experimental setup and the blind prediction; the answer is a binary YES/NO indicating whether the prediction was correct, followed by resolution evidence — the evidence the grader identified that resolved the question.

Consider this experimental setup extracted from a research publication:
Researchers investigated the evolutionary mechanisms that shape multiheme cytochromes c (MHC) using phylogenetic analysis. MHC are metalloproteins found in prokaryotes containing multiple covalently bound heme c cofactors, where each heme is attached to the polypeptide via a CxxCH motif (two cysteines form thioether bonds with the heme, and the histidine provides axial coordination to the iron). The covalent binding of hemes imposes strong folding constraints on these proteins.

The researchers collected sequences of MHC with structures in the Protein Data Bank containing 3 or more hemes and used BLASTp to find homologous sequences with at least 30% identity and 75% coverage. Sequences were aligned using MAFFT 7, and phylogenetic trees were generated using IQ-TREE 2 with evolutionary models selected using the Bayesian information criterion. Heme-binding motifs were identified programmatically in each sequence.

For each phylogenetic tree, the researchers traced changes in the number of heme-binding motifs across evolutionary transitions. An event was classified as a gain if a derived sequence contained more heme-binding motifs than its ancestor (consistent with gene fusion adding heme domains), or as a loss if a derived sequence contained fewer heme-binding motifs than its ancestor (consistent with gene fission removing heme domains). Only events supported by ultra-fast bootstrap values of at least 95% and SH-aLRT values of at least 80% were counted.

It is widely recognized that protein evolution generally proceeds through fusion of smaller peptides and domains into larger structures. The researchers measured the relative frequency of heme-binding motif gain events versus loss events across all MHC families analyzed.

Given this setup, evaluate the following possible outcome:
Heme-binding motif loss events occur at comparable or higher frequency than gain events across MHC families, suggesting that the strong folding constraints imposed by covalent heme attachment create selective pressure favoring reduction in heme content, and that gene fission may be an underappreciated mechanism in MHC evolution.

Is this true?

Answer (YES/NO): YES